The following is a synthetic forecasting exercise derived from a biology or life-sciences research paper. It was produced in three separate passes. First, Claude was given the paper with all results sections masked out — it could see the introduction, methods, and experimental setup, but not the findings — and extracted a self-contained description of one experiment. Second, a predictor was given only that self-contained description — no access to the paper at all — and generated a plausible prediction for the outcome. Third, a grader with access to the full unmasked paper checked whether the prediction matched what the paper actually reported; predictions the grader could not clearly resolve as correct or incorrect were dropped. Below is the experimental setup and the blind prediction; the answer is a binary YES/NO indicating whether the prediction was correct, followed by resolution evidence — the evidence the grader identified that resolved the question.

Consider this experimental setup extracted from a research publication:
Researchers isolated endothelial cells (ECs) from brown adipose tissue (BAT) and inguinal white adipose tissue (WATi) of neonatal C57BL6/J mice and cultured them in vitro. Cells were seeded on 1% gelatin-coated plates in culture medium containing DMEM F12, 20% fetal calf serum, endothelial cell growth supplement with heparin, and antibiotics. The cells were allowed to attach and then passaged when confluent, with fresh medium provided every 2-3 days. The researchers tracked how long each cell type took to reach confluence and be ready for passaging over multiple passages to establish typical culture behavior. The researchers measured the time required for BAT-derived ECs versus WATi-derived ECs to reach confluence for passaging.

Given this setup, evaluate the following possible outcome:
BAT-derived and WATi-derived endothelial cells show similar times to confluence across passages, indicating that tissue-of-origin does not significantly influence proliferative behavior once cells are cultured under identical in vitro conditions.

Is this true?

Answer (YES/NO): NO